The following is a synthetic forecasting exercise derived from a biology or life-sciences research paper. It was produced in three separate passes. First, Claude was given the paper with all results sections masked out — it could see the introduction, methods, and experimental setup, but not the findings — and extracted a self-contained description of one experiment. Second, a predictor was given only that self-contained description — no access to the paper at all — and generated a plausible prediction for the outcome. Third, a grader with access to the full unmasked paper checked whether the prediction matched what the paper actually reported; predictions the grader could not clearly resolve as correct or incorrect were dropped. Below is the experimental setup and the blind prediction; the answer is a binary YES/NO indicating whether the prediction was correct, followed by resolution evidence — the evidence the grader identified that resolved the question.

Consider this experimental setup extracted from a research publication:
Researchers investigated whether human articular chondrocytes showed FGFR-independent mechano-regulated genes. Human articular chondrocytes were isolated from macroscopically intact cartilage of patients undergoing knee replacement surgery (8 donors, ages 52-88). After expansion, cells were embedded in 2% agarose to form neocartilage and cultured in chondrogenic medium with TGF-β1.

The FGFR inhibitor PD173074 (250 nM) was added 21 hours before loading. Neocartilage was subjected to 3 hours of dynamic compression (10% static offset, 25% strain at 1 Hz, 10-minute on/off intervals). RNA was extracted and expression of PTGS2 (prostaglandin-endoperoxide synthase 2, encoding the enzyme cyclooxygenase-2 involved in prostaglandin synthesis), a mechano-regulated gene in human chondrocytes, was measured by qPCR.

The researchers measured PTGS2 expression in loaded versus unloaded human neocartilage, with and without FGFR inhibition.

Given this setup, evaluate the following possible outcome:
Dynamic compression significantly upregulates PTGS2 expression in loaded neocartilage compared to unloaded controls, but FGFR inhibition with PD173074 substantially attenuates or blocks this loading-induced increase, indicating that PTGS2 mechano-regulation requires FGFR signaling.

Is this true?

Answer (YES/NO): YES